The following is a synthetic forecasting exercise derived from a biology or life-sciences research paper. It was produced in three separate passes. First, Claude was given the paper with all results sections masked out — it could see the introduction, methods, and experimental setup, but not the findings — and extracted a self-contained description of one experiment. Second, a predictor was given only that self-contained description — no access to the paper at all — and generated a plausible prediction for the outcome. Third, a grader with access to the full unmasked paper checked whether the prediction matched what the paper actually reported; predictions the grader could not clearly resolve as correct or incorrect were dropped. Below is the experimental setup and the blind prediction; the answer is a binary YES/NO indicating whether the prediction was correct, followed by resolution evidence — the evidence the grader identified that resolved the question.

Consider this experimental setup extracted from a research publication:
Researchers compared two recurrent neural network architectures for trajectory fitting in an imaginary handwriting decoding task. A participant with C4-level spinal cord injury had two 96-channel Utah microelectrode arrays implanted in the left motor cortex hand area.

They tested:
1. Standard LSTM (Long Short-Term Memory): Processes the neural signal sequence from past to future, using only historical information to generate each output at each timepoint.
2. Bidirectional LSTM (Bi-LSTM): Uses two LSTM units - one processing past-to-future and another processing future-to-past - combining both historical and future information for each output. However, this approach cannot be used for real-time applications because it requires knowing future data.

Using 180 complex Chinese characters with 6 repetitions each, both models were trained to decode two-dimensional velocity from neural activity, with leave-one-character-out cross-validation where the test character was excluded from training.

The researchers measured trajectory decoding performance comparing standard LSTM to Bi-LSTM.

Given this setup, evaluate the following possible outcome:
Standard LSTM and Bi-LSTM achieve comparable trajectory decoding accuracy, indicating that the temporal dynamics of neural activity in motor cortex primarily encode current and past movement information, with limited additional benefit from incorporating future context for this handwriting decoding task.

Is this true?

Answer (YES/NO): NO